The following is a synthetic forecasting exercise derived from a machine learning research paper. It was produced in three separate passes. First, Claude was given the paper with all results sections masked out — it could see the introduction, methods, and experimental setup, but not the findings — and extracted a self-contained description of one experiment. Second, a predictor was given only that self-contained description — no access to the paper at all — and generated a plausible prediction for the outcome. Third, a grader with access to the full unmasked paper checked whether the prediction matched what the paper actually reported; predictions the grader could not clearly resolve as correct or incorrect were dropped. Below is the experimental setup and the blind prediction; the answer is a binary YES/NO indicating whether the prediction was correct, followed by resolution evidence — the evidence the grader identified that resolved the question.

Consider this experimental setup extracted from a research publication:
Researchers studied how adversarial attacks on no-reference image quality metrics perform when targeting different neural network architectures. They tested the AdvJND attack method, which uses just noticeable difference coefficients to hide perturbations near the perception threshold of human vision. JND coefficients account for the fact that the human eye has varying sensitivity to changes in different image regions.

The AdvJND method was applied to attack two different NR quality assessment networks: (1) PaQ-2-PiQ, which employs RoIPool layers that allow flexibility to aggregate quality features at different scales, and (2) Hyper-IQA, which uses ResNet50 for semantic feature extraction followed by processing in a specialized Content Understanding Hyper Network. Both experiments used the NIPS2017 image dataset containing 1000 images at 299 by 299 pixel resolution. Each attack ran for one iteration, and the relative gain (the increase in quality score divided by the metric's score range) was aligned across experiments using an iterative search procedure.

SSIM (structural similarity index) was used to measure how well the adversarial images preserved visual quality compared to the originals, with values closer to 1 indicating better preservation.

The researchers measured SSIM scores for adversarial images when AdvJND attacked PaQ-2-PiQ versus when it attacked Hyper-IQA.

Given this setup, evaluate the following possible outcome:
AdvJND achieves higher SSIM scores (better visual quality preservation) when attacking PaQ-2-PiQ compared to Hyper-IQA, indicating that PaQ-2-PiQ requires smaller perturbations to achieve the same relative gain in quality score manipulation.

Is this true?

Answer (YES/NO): NO